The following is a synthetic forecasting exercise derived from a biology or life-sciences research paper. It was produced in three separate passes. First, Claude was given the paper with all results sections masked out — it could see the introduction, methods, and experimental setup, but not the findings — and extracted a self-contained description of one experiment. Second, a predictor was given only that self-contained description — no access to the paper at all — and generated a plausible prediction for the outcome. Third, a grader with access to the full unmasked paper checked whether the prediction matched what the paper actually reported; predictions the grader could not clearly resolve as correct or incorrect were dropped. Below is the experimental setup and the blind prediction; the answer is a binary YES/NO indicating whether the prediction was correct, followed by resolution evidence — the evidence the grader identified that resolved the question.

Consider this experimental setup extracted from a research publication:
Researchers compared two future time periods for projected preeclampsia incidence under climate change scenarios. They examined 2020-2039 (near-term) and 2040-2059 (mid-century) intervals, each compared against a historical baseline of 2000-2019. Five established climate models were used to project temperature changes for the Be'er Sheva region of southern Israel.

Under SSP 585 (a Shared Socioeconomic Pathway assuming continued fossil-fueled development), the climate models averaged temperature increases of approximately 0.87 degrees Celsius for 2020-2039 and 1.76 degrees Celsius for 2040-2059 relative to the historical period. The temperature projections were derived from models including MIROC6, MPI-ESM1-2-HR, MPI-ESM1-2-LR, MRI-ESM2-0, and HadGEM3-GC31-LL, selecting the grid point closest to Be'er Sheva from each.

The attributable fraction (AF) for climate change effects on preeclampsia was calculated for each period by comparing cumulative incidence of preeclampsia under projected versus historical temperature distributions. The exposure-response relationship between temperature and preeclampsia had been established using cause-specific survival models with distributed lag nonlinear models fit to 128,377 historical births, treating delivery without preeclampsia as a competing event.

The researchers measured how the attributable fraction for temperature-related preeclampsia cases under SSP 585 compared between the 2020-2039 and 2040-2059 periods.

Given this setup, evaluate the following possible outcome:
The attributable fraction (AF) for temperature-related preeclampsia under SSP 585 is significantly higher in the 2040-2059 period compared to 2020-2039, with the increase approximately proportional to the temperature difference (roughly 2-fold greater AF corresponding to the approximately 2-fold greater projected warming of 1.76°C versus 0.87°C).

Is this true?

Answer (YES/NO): YES